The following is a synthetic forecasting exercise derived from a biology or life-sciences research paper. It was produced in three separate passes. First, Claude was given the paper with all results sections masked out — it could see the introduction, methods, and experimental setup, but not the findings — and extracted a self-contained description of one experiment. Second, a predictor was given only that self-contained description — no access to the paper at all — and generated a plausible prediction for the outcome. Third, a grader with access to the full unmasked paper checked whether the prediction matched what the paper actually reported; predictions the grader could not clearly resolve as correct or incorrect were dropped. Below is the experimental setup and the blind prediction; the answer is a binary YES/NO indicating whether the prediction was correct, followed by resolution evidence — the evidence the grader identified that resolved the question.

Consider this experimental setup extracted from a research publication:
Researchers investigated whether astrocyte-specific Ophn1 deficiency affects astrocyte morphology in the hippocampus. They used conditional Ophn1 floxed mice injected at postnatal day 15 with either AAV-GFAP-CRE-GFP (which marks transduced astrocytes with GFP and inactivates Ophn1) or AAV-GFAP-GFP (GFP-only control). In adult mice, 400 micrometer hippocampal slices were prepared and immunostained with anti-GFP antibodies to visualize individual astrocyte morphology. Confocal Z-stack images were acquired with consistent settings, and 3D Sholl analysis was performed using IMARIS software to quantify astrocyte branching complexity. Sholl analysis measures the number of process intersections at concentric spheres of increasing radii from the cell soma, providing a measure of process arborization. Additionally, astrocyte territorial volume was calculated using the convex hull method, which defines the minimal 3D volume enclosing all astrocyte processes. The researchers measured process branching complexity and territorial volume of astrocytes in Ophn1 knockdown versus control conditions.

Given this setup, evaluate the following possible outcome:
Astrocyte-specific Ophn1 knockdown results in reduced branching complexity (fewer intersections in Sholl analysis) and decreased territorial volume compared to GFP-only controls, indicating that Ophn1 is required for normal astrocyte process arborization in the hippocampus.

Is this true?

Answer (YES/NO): NO